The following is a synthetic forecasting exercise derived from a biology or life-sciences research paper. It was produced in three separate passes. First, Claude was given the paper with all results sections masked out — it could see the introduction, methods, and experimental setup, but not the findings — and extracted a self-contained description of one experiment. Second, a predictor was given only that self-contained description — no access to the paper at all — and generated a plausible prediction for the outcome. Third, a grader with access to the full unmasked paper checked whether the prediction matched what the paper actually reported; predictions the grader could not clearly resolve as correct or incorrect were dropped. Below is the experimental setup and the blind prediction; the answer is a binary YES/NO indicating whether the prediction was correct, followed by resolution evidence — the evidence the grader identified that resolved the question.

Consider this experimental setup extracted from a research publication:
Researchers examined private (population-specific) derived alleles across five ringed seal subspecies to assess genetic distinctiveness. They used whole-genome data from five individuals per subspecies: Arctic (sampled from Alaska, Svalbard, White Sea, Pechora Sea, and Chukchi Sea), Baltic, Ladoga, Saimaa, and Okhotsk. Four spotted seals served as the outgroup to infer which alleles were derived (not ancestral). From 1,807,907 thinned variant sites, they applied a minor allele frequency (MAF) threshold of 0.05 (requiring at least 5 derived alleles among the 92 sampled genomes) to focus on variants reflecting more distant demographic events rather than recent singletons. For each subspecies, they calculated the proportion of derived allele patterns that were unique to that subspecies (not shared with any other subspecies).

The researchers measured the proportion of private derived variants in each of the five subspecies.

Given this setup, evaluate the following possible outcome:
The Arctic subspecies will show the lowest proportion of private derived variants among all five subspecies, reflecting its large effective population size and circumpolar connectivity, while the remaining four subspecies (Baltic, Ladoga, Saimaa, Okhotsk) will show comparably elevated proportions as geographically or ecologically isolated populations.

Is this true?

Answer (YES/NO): NO